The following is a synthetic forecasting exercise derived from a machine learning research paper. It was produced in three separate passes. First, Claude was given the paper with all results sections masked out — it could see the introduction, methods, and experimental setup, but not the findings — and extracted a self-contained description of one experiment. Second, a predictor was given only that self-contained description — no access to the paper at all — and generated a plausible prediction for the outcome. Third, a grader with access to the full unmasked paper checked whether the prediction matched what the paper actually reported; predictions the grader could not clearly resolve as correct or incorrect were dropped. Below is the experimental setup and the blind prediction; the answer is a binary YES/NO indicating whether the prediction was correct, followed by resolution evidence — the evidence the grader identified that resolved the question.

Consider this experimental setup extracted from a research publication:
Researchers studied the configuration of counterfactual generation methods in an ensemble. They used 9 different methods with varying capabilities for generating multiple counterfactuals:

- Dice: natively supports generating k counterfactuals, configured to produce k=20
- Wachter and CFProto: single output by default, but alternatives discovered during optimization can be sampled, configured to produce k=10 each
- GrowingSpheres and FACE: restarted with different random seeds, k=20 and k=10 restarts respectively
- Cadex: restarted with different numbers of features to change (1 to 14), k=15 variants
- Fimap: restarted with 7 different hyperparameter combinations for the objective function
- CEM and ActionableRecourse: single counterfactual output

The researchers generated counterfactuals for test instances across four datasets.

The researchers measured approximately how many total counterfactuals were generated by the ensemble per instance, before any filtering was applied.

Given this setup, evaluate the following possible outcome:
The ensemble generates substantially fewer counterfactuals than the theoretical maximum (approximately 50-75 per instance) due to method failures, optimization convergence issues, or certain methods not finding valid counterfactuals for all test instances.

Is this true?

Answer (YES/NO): NO